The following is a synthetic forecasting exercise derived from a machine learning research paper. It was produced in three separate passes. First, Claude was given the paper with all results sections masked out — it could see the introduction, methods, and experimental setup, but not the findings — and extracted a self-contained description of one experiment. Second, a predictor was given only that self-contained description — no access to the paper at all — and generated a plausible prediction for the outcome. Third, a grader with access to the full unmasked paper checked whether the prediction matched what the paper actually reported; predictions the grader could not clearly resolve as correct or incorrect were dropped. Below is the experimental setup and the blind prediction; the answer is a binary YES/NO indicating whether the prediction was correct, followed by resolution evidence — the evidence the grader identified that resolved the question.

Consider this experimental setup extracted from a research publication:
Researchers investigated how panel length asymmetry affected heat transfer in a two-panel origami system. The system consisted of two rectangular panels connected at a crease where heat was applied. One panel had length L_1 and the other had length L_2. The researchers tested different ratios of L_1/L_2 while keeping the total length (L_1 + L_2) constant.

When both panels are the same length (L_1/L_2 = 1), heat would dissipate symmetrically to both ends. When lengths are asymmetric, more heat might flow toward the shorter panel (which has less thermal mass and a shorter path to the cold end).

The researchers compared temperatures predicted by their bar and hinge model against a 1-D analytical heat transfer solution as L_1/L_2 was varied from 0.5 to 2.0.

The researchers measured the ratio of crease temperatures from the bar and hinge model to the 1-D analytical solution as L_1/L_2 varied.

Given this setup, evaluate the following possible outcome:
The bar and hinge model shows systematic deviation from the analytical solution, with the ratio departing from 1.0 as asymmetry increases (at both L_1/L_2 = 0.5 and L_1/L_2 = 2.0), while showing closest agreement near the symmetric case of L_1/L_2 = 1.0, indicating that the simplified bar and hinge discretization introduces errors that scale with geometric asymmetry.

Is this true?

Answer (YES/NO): NO